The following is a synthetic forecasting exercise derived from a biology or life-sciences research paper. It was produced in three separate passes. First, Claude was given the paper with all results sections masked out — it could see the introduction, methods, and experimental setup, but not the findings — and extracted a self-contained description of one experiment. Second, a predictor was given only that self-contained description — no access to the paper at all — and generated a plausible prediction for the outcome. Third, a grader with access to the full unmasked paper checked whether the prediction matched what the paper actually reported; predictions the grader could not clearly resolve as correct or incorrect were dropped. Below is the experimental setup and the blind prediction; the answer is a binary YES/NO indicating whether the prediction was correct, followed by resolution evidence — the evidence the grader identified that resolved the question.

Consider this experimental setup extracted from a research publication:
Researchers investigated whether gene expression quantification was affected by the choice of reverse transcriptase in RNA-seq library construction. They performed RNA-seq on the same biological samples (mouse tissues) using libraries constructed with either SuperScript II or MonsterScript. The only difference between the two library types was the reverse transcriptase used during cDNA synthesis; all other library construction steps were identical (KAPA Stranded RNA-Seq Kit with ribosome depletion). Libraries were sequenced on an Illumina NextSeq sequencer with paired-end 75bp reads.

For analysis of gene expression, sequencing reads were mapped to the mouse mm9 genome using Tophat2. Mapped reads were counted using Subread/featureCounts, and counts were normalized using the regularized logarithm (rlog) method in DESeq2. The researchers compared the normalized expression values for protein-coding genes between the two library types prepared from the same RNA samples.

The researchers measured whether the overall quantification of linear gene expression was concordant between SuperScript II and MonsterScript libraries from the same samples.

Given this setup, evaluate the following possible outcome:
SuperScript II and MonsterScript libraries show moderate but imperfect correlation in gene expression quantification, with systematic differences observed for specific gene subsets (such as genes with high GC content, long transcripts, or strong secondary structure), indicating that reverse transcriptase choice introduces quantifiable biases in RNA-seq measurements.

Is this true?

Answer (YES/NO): NO